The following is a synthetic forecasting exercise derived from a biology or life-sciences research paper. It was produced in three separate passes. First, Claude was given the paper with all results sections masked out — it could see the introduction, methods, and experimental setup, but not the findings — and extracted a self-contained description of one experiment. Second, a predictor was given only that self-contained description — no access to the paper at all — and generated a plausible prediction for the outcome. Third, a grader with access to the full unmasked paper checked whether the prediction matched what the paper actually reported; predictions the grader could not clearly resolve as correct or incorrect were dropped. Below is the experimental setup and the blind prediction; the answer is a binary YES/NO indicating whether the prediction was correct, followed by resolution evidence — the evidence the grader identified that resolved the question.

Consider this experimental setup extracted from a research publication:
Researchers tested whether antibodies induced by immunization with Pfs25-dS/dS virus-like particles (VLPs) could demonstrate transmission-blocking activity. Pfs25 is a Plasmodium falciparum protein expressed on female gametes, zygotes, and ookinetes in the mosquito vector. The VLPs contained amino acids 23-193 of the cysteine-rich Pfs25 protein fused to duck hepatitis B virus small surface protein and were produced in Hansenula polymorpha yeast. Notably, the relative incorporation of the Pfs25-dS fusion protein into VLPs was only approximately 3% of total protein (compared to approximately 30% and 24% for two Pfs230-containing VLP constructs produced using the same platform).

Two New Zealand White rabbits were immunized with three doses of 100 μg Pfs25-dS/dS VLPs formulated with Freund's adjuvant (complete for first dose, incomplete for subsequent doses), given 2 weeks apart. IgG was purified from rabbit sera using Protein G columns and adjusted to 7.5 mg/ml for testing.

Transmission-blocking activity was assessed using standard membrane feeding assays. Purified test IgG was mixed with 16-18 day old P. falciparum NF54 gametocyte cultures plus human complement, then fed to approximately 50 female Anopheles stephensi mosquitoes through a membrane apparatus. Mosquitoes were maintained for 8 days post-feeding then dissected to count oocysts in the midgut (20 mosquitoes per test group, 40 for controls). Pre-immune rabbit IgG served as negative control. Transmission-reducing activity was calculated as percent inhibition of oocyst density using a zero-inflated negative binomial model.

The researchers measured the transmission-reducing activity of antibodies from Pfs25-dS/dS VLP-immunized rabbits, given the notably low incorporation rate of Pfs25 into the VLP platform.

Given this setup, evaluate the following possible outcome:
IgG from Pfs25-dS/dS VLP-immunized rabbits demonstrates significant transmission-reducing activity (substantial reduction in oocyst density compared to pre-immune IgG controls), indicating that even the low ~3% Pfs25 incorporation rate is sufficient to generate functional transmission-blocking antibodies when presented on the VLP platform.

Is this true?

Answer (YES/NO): NO